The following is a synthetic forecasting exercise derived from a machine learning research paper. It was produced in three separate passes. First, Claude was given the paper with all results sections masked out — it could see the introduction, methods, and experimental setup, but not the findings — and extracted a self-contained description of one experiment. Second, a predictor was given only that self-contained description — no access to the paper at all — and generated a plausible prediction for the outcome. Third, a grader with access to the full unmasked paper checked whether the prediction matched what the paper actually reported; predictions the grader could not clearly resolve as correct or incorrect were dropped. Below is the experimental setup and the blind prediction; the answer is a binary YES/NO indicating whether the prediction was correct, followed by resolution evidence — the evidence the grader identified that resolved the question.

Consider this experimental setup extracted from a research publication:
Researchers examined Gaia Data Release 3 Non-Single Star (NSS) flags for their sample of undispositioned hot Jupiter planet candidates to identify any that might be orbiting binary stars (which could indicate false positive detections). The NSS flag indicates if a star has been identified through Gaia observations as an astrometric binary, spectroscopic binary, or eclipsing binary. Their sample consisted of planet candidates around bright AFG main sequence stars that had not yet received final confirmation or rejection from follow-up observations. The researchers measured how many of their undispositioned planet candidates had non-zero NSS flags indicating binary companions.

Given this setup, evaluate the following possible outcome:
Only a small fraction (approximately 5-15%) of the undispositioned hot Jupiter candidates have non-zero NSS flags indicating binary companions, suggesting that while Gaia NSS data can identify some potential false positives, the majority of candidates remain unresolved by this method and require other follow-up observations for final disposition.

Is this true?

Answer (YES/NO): NO